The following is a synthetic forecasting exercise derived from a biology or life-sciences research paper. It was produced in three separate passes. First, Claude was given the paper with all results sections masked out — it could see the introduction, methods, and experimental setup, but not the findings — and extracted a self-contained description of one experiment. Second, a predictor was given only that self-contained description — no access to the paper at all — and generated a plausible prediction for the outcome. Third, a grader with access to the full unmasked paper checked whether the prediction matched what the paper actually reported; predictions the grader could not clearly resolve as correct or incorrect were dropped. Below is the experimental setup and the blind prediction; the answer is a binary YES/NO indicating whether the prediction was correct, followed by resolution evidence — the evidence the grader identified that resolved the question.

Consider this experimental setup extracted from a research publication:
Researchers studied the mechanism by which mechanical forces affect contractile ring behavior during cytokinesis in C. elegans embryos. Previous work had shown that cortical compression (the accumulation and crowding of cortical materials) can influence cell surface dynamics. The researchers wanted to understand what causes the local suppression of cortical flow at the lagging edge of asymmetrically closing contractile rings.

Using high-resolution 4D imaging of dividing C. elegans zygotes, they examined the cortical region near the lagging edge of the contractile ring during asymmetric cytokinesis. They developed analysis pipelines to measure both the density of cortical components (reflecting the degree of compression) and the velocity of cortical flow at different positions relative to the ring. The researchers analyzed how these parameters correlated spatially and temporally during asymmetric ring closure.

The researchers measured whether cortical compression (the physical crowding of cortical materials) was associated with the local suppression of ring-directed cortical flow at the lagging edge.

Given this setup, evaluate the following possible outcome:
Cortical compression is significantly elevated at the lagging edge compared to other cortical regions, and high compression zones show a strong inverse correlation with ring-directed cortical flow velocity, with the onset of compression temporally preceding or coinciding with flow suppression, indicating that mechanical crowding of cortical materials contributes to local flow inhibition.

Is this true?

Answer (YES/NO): YES